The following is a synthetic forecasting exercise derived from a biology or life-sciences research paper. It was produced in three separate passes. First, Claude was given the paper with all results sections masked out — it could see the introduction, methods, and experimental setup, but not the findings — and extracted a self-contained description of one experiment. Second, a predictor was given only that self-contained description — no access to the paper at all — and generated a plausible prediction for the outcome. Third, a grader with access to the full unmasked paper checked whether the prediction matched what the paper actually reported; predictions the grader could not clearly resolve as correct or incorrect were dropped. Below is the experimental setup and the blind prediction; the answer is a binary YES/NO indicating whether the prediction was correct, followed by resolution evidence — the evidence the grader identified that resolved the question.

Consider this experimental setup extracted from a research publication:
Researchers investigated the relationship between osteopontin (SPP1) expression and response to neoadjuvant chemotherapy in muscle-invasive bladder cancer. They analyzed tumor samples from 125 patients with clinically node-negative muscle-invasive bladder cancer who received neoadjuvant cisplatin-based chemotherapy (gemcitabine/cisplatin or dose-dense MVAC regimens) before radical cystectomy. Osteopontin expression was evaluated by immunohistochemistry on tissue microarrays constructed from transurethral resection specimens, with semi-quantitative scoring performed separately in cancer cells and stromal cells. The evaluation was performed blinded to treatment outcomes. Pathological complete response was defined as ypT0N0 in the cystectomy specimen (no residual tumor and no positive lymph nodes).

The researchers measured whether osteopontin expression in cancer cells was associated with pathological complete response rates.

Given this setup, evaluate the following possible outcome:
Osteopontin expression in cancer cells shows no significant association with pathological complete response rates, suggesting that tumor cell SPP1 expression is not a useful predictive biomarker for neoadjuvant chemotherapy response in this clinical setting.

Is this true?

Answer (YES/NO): NO